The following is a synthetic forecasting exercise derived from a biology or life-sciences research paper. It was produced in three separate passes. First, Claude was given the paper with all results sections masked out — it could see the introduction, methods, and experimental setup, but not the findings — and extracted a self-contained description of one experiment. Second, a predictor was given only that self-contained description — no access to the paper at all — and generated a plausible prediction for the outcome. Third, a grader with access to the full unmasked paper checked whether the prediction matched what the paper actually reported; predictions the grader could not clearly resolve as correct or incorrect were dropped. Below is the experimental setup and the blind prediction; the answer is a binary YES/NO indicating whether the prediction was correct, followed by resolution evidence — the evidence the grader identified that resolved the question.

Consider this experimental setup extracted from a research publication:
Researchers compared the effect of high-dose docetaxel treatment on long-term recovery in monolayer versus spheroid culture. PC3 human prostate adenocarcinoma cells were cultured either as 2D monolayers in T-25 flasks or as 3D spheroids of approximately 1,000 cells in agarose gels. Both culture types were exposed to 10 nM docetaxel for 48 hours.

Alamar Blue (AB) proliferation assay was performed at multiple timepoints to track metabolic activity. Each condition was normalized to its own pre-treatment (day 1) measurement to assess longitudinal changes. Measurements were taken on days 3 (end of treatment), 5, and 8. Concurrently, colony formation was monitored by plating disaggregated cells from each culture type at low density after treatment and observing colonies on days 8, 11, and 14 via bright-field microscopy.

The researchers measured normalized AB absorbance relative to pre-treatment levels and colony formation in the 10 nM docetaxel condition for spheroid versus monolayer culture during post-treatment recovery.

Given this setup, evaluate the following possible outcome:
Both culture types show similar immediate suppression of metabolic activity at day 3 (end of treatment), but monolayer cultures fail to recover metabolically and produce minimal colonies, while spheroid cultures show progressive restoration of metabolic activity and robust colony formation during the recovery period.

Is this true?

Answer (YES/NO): NO